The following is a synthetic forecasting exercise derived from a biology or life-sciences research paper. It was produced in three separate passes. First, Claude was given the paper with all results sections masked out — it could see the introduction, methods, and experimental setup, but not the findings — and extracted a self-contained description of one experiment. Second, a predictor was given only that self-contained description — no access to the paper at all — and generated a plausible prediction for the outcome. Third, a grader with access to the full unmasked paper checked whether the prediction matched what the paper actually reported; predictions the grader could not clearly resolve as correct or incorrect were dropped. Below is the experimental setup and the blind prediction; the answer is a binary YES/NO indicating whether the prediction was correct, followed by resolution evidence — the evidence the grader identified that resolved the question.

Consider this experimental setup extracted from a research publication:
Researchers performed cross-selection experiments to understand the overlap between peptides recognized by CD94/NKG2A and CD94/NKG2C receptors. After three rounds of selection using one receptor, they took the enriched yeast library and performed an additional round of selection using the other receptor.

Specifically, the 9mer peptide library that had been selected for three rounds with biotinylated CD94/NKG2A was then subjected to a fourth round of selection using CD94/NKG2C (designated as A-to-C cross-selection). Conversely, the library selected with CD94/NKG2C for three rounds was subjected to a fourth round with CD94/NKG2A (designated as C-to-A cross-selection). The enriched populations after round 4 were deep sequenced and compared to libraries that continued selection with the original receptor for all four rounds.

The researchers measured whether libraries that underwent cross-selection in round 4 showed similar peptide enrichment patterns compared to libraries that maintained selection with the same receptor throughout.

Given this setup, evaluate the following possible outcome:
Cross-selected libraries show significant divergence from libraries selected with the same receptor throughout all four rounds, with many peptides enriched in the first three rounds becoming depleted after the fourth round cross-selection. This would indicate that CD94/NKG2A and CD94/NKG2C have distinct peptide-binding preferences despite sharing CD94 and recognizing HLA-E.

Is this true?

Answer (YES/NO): NO